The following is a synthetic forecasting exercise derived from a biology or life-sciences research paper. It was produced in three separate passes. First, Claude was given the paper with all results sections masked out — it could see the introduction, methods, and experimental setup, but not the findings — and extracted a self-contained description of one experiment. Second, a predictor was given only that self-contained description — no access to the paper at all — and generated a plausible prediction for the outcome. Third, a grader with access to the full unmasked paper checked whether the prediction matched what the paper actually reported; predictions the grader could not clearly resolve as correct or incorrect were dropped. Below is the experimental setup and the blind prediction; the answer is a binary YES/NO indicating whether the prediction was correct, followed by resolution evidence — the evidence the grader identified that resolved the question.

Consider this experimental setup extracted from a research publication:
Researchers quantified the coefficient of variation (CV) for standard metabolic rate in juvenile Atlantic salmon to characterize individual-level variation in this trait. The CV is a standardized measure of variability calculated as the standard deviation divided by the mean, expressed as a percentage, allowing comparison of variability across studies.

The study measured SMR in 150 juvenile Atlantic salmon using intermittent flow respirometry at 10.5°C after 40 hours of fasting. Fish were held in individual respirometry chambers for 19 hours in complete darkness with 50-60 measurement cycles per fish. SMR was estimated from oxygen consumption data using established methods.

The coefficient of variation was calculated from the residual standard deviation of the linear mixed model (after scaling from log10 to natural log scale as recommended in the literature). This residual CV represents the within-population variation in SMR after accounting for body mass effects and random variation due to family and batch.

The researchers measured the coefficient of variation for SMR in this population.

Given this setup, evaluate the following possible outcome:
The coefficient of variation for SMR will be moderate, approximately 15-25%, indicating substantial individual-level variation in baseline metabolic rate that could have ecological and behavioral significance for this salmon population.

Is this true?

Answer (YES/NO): NO